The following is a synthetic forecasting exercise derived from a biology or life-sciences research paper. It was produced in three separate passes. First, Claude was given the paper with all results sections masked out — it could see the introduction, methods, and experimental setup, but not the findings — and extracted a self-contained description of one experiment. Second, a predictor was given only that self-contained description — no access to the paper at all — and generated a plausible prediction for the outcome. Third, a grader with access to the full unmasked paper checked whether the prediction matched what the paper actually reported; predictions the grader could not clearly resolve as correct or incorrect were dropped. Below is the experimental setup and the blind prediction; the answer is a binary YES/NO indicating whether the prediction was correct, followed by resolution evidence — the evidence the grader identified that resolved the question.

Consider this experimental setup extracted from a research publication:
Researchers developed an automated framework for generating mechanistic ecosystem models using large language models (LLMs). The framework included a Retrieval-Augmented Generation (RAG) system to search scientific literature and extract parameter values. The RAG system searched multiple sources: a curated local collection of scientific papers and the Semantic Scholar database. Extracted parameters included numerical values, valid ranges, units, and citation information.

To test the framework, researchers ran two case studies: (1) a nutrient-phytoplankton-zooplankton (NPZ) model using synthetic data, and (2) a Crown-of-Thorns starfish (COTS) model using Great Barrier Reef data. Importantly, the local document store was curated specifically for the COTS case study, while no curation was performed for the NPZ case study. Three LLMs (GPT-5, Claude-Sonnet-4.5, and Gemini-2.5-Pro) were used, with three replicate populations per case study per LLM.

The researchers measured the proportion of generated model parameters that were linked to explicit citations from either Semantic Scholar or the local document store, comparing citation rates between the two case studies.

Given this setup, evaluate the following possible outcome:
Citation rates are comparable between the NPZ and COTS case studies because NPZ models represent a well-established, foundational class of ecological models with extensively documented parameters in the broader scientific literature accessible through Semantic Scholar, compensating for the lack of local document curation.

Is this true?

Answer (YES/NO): NO